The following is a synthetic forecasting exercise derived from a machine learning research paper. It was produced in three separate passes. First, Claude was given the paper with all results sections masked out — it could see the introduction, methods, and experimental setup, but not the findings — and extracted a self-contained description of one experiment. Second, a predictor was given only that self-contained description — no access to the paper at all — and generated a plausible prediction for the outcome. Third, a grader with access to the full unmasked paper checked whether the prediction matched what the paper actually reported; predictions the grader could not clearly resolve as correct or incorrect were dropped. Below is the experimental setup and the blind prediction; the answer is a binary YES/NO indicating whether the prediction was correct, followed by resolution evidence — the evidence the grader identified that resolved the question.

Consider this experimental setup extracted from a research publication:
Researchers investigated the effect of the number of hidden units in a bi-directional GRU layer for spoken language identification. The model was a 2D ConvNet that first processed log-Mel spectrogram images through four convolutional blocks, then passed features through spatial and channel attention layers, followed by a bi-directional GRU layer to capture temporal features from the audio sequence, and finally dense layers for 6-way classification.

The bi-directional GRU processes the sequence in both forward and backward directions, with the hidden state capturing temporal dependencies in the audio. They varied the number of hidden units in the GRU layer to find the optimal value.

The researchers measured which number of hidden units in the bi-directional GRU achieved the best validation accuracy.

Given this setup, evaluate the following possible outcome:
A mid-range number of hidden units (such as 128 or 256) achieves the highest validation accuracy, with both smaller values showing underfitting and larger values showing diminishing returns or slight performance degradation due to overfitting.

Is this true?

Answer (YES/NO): NO